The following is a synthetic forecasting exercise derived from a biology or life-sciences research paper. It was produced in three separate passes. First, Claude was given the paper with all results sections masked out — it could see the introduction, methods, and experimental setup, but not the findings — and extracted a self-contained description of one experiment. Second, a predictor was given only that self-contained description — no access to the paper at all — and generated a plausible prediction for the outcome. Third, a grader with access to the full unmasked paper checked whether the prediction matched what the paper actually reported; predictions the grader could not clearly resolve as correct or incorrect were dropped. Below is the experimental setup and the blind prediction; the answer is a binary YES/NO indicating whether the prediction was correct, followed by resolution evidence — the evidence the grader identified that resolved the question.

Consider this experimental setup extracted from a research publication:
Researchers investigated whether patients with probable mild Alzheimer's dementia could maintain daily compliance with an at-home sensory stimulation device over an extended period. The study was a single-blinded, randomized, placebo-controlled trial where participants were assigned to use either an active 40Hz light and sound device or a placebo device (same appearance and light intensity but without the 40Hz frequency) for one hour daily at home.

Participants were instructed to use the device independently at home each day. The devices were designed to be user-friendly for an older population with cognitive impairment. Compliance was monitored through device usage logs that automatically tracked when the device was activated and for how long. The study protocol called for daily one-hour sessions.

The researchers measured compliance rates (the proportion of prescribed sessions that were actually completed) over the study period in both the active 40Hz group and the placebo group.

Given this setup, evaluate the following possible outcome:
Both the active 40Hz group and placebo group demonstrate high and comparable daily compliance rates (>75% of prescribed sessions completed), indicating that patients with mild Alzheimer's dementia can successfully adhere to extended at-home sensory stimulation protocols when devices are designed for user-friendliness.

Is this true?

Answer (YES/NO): YES